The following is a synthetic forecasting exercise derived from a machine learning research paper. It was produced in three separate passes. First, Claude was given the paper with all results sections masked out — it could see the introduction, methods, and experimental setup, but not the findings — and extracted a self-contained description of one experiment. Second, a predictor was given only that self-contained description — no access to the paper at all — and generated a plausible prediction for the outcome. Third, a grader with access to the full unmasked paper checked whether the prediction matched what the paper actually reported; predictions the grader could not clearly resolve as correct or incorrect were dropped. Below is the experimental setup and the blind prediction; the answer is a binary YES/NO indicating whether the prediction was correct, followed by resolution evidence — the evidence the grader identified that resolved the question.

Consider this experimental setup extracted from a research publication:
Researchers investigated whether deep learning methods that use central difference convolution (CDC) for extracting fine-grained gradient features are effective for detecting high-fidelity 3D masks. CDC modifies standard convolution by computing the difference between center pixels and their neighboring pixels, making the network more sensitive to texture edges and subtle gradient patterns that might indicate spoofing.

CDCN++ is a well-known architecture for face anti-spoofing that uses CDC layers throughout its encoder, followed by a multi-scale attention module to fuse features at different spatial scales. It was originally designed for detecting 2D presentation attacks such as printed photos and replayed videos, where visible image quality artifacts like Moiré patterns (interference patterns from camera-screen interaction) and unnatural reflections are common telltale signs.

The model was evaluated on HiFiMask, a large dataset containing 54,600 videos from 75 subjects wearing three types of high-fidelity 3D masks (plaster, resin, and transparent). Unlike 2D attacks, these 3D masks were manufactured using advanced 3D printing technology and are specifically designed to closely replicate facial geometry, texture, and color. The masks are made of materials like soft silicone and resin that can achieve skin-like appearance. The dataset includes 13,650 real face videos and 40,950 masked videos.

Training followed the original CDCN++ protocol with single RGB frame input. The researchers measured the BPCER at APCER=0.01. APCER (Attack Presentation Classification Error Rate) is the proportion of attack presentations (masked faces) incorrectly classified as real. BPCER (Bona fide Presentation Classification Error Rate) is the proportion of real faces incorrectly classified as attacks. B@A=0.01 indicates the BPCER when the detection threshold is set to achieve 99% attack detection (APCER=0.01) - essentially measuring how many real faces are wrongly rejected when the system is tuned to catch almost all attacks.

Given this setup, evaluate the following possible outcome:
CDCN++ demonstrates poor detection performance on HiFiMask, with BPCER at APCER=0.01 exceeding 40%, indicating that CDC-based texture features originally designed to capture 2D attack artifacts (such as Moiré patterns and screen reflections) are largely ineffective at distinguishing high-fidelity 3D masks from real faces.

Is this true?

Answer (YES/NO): NO